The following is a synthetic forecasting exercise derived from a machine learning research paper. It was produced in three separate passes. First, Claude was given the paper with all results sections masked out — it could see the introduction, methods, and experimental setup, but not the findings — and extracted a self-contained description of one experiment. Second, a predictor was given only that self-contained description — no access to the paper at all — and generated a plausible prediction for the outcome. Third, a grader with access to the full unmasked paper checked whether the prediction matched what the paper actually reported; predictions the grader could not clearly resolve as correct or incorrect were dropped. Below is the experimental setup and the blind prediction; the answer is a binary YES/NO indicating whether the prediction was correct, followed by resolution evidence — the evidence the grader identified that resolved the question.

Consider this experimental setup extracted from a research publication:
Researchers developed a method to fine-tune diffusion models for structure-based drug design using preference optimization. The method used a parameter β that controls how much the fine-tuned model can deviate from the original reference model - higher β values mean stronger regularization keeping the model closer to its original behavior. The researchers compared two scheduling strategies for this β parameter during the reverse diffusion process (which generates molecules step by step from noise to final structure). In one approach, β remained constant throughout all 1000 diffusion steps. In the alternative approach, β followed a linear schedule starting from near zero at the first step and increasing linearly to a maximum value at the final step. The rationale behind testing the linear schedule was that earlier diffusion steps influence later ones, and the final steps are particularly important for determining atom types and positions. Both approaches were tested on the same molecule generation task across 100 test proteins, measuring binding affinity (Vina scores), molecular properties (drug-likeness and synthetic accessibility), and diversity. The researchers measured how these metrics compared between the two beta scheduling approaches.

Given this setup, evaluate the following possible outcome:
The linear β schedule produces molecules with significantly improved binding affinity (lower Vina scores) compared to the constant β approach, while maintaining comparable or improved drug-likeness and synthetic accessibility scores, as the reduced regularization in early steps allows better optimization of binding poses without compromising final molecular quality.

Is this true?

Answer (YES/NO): YES